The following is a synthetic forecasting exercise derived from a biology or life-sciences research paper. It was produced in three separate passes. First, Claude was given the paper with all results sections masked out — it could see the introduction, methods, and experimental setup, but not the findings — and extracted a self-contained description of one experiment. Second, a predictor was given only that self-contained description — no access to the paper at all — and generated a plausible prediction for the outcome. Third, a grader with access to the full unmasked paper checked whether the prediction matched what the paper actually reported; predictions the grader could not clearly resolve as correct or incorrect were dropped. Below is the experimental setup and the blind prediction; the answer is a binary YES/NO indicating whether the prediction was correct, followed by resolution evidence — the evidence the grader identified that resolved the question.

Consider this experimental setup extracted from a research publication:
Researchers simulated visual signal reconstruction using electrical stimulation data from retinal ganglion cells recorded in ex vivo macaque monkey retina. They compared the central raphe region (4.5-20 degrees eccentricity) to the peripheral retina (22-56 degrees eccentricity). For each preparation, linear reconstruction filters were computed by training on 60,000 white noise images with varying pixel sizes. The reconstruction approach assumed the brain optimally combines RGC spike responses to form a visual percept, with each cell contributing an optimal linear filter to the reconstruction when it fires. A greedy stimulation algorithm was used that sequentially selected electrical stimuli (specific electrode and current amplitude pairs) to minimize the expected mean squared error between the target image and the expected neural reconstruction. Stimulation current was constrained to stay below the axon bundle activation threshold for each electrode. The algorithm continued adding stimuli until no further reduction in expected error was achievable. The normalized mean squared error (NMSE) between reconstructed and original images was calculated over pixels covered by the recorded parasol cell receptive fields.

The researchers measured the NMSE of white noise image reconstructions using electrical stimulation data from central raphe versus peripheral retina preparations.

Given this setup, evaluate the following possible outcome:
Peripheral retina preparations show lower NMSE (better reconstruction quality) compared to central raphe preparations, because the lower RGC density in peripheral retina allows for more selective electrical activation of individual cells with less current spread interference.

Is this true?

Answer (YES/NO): NO